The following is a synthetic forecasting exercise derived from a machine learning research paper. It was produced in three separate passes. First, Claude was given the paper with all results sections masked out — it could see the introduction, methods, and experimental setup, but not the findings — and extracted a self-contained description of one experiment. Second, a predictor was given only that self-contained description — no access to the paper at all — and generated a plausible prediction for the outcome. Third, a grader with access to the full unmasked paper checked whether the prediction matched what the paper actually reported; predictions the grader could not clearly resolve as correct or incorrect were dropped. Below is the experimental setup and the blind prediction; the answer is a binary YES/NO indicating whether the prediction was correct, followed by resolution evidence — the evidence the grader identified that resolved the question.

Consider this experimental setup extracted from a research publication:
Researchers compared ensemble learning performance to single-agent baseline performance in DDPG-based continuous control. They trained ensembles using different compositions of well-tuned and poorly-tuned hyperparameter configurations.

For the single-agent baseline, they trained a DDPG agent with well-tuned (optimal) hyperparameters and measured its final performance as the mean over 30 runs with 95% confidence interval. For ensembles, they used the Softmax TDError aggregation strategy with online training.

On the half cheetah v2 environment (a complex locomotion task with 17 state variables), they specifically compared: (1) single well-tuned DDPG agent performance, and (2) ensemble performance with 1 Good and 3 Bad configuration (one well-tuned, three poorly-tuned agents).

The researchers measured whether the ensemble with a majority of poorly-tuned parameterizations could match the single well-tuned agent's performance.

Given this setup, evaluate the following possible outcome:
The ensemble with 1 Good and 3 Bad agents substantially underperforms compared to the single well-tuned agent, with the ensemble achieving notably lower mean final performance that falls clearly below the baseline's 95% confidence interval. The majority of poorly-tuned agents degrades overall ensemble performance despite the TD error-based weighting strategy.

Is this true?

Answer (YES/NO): NO